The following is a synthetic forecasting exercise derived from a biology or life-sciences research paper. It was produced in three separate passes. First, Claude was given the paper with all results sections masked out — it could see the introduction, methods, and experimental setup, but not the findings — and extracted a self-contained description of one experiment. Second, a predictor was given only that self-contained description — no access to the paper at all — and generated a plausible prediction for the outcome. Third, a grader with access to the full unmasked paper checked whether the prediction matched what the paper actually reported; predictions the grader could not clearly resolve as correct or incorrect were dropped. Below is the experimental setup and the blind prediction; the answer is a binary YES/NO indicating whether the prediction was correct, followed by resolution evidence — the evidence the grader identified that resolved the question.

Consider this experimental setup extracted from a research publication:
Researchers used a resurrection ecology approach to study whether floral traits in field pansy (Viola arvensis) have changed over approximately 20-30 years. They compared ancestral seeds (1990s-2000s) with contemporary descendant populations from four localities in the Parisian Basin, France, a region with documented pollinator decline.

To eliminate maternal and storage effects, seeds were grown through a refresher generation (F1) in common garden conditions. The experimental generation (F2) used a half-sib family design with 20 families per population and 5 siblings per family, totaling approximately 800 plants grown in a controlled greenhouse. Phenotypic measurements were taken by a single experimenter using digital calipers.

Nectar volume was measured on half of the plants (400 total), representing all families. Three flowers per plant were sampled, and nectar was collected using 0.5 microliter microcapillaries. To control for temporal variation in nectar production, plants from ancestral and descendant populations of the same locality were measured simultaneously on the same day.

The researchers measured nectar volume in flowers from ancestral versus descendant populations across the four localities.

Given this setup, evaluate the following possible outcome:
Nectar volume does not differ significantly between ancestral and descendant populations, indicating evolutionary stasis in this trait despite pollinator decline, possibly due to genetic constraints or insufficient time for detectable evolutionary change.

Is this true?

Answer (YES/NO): NO